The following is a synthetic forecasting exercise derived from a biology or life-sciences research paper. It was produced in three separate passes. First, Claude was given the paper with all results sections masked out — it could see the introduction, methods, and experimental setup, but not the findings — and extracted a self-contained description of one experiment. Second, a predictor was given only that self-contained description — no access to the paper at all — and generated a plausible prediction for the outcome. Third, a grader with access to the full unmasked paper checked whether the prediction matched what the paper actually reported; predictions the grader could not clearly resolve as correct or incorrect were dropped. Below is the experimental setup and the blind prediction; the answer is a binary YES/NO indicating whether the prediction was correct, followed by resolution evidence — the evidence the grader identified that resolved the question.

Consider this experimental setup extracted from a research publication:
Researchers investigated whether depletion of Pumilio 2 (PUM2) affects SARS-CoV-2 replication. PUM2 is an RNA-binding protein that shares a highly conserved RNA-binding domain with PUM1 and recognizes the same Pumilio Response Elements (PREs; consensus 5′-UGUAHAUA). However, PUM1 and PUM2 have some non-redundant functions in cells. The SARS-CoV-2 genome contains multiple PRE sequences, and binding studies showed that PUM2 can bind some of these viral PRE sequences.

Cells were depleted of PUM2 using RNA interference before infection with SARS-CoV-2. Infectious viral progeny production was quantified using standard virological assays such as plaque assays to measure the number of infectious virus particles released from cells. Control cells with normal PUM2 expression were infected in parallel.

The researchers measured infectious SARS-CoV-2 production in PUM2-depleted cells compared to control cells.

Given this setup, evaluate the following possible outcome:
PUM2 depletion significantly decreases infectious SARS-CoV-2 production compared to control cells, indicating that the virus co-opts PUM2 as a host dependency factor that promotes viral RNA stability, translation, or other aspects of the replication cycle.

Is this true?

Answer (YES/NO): NO